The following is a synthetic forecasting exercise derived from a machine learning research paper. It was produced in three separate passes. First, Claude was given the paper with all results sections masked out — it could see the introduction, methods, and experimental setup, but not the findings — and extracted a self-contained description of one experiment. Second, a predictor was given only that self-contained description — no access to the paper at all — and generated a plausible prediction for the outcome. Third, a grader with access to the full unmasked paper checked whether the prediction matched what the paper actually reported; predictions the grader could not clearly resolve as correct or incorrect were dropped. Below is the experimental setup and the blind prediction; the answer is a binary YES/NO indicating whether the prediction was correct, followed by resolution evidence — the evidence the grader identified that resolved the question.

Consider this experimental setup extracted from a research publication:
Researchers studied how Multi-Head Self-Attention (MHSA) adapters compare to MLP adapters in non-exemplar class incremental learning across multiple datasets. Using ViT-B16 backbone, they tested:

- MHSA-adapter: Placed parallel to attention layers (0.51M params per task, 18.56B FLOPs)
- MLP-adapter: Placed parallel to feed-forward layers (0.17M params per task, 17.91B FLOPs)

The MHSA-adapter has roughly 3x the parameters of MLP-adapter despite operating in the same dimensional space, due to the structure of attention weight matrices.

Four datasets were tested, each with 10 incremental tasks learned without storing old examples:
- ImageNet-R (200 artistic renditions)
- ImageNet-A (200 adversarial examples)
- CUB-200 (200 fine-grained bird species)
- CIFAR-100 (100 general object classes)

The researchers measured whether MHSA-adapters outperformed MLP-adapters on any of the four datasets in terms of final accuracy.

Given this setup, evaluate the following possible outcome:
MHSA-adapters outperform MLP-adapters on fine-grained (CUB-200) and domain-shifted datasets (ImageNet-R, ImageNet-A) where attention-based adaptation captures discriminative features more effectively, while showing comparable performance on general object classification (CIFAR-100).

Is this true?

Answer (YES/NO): NO